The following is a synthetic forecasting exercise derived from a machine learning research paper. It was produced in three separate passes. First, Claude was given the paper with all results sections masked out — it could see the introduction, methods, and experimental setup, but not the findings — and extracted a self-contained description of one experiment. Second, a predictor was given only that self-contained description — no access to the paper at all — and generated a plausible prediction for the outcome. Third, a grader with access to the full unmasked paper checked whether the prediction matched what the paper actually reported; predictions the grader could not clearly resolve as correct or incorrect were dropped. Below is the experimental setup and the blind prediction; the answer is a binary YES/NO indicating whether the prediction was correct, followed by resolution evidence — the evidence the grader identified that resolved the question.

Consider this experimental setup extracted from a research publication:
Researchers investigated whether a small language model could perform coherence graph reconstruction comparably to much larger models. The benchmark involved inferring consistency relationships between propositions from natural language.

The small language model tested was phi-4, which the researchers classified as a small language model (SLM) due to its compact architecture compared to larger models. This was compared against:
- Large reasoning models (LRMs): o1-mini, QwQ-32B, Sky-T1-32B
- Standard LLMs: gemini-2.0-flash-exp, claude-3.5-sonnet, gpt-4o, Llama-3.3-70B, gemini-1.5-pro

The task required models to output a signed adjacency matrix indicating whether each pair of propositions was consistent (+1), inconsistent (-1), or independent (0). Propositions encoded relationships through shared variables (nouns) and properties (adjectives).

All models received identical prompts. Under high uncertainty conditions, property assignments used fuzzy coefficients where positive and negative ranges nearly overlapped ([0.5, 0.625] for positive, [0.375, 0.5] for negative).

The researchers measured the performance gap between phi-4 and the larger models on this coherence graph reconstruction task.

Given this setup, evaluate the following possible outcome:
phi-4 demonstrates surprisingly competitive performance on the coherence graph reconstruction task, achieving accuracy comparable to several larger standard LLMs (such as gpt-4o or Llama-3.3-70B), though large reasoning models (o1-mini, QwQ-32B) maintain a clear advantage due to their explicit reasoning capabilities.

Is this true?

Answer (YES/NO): NO